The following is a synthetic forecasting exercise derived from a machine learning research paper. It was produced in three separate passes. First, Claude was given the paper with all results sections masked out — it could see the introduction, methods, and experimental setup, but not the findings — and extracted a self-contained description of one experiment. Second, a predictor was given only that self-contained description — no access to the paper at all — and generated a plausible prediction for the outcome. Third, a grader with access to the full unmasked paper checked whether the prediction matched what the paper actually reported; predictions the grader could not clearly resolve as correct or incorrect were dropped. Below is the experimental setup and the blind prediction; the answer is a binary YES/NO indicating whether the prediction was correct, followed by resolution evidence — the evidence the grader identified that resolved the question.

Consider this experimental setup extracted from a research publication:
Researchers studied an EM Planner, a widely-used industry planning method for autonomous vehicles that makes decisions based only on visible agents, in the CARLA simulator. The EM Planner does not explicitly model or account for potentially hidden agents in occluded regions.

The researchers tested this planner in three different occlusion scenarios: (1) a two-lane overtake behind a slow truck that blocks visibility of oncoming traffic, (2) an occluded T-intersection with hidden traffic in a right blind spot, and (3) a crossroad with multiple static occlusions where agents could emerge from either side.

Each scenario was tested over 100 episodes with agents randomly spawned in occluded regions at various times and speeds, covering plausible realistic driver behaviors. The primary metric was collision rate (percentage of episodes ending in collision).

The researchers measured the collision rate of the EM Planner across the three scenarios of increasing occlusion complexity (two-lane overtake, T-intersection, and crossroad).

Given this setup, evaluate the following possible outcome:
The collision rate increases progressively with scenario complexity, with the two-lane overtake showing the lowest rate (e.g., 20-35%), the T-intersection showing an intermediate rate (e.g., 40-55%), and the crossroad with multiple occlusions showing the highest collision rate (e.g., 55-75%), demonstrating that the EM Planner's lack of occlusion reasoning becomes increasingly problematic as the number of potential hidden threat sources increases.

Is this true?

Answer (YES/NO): NO